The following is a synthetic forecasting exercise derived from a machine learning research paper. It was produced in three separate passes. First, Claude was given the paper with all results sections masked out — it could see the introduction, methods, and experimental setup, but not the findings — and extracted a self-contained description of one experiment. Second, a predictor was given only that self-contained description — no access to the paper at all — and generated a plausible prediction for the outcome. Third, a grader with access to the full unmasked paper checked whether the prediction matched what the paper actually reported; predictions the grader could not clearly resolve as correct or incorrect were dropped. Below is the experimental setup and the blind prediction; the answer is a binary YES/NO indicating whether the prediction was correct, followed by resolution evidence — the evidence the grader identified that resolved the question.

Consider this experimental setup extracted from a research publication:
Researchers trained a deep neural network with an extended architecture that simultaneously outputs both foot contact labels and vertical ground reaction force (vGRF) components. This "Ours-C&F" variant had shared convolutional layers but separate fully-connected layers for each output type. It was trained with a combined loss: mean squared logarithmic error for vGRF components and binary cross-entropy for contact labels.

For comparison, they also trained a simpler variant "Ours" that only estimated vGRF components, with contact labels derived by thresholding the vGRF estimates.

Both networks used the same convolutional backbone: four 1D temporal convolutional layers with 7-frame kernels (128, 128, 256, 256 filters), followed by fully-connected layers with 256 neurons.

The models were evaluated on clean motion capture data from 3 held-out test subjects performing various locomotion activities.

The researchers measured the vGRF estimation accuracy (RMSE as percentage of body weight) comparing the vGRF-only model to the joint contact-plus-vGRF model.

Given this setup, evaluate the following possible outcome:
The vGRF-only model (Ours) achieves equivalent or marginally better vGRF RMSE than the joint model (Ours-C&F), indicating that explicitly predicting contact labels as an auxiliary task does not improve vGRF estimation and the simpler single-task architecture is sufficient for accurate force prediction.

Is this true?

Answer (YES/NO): YES